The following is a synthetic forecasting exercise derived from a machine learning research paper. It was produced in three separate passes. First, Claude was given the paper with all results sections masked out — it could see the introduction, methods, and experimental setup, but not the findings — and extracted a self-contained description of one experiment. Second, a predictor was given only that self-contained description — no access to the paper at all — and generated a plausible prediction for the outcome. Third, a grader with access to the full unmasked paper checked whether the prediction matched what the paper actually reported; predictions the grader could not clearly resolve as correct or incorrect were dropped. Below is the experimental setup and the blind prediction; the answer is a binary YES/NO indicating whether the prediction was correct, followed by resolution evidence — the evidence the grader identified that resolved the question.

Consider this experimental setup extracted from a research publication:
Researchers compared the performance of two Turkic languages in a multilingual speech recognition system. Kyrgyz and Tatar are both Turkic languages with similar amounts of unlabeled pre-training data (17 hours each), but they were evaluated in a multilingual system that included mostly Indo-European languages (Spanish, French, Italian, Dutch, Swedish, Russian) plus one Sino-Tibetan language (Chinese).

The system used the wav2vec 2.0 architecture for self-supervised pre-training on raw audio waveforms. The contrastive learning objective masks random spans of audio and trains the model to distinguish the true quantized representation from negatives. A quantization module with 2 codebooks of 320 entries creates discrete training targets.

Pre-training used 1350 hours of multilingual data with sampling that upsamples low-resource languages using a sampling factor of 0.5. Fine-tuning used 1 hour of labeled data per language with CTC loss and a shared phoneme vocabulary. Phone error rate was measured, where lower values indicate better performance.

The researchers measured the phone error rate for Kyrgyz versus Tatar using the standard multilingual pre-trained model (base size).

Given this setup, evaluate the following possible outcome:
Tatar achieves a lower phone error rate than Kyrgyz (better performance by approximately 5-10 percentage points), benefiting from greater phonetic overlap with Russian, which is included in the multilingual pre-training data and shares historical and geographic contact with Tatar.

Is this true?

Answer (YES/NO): NO